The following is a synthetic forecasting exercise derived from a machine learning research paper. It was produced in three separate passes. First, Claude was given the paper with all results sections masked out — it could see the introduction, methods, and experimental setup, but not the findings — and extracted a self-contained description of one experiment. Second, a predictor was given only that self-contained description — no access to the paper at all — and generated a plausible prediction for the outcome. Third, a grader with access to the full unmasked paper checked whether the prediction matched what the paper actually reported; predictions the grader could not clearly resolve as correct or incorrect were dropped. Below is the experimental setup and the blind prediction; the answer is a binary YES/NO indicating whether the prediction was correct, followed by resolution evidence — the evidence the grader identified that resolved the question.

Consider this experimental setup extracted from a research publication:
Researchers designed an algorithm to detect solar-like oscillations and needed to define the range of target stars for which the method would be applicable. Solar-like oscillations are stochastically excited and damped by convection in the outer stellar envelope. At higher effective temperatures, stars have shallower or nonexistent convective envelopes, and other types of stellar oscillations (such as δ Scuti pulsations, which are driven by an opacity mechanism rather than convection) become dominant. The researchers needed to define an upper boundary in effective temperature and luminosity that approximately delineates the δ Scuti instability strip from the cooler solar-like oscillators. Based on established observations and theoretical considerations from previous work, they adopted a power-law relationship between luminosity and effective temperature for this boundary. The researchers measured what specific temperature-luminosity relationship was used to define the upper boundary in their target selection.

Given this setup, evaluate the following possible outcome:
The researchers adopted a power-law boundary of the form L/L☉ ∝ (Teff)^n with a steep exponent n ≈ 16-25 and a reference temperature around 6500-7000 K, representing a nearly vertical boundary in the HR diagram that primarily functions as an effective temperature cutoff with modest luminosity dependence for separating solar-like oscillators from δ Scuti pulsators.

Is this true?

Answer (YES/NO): NO